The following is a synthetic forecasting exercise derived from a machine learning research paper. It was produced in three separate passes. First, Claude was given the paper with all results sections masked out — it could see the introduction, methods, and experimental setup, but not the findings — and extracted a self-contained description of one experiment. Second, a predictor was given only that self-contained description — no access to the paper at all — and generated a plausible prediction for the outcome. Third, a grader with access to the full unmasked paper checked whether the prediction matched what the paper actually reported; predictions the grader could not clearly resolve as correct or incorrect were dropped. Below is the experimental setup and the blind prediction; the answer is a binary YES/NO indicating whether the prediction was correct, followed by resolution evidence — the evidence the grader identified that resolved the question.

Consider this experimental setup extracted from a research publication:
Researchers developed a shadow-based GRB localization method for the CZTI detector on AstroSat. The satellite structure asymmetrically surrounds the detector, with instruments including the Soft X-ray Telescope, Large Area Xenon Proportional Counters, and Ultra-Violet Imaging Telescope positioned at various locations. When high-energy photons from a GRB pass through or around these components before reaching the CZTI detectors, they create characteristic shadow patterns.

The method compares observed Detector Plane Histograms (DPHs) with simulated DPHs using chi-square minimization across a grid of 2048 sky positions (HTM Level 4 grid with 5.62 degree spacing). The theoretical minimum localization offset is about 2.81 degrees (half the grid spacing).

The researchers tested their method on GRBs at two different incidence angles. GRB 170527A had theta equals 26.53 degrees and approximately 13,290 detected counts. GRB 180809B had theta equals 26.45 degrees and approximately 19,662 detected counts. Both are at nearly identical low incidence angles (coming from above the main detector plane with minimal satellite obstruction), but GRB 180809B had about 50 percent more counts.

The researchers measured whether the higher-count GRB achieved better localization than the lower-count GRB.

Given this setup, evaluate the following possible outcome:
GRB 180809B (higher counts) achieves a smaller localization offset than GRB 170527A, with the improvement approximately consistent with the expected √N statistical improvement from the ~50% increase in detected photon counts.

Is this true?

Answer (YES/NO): NO